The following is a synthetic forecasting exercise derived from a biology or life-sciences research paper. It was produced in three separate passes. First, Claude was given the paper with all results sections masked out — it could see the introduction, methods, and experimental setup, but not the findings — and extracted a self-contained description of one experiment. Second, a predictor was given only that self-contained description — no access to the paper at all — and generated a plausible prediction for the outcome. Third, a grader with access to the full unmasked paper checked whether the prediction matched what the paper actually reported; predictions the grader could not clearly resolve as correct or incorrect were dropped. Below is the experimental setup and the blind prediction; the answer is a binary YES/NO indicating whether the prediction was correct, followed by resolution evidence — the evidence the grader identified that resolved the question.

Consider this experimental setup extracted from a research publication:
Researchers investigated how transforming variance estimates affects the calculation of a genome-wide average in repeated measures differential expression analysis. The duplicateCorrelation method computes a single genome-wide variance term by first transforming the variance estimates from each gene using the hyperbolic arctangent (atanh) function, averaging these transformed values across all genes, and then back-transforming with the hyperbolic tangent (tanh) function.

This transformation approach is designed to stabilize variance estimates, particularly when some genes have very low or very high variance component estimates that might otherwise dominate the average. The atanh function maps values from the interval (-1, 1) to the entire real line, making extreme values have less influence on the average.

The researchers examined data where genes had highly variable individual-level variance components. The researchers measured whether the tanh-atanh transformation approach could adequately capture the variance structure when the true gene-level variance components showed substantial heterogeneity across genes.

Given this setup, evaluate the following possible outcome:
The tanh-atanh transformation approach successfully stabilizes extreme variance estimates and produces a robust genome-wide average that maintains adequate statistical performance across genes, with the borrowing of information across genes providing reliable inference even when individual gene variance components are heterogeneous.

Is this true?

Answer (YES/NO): NO